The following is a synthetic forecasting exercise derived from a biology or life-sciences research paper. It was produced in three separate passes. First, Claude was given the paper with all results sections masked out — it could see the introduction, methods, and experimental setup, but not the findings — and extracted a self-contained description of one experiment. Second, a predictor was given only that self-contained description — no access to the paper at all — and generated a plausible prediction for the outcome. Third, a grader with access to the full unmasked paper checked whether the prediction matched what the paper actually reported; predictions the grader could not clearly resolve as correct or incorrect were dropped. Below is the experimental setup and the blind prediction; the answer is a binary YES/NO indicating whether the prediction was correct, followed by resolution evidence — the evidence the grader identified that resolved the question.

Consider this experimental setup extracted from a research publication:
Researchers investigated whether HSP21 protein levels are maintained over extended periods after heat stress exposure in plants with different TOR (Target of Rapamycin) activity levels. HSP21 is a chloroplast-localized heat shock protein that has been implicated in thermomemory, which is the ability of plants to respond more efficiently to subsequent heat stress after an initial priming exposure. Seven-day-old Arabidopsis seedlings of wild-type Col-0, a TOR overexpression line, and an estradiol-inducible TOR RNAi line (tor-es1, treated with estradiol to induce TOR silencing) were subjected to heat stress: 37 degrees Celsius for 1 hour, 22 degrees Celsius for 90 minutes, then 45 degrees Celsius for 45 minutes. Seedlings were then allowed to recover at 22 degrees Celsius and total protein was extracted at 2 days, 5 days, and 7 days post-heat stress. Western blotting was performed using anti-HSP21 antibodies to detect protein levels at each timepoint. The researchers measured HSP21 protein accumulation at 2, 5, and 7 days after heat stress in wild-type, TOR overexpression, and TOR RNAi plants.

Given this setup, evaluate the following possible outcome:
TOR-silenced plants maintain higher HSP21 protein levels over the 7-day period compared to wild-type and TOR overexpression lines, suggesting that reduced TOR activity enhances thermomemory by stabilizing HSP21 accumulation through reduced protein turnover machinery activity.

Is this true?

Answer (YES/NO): NO